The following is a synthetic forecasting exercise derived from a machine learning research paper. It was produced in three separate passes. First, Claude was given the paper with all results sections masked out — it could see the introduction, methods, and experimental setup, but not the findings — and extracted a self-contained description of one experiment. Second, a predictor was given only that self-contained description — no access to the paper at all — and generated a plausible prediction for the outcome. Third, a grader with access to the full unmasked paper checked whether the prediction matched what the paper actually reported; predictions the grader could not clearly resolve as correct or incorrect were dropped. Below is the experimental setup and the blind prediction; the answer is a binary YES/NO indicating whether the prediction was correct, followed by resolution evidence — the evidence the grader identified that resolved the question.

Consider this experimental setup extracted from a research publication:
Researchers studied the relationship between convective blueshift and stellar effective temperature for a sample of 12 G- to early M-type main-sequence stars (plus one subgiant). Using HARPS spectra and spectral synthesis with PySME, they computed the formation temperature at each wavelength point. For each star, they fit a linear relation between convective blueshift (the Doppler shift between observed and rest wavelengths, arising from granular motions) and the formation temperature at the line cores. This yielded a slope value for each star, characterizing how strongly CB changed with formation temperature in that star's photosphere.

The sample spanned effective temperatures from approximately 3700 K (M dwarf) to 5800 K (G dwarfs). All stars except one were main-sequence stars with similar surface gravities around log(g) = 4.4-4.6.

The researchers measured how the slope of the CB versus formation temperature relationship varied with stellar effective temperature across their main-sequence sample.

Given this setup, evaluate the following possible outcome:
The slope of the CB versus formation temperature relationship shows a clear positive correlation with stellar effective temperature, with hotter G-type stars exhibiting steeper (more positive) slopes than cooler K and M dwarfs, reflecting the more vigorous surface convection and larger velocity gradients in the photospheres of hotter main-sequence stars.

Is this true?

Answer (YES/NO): NO